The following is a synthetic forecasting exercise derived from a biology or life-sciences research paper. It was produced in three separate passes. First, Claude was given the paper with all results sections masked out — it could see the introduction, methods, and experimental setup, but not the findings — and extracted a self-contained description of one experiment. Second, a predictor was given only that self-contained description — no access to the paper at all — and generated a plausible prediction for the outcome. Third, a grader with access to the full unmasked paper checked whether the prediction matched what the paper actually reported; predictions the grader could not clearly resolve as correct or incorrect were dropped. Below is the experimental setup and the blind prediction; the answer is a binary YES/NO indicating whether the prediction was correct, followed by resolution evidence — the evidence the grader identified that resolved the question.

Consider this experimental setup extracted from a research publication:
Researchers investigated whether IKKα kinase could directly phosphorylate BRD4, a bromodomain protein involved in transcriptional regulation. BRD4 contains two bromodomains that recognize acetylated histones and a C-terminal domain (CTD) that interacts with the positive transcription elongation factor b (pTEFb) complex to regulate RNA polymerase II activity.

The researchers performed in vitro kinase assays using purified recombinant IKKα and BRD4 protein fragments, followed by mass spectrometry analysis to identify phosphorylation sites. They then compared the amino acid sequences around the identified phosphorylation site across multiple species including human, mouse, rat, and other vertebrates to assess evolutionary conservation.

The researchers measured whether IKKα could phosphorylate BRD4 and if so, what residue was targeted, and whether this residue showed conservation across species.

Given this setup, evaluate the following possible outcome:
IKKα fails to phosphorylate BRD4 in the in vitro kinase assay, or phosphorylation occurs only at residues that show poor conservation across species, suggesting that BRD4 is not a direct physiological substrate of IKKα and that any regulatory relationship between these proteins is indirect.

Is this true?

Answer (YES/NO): NO